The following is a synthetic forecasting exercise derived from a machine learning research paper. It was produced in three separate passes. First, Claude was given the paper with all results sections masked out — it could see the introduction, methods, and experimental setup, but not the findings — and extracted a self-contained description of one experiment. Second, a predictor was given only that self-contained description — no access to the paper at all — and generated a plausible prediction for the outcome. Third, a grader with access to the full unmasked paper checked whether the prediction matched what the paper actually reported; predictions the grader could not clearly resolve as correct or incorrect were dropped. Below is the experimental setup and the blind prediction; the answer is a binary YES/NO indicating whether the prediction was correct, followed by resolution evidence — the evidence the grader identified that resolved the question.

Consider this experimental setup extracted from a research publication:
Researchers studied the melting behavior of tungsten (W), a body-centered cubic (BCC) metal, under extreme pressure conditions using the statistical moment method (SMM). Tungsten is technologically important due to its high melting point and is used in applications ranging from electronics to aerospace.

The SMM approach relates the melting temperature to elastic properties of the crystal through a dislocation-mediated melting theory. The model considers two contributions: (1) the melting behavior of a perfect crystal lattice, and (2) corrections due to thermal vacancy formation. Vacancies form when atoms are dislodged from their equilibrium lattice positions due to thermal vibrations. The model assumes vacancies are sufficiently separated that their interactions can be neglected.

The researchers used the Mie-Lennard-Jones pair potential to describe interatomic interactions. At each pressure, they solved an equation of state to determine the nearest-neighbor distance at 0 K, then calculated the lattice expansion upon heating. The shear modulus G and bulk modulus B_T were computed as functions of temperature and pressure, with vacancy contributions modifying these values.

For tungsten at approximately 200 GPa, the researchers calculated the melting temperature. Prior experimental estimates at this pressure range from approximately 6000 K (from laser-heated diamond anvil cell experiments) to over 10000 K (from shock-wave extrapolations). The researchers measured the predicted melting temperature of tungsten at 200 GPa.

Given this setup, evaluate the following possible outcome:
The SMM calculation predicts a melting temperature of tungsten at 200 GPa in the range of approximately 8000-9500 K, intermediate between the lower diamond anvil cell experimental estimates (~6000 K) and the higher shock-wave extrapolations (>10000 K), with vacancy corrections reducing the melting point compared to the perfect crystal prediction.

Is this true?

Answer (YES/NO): YES